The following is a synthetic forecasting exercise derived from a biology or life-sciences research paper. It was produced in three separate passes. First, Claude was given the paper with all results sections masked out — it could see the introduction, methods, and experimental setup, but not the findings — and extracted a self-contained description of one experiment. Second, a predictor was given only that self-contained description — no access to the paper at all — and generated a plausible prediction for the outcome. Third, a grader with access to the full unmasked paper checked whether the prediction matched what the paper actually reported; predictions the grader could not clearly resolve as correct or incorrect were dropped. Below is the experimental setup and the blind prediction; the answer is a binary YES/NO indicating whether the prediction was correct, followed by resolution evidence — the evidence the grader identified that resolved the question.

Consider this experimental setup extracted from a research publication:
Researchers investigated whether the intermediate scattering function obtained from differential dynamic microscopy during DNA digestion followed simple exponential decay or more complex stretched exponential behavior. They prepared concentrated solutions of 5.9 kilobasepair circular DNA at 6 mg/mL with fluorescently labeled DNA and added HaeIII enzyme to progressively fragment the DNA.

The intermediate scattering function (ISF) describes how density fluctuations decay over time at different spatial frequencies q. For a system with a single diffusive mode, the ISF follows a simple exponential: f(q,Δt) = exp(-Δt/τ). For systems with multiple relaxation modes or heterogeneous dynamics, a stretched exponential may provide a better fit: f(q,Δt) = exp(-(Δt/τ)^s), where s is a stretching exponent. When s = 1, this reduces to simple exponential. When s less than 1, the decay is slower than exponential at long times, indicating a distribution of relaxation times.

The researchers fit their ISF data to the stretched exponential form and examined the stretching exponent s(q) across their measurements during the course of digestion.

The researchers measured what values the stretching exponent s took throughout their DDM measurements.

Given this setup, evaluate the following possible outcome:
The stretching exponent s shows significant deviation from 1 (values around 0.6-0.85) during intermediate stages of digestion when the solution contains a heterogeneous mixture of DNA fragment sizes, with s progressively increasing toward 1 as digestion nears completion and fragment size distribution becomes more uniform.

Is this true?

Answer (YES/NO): NO